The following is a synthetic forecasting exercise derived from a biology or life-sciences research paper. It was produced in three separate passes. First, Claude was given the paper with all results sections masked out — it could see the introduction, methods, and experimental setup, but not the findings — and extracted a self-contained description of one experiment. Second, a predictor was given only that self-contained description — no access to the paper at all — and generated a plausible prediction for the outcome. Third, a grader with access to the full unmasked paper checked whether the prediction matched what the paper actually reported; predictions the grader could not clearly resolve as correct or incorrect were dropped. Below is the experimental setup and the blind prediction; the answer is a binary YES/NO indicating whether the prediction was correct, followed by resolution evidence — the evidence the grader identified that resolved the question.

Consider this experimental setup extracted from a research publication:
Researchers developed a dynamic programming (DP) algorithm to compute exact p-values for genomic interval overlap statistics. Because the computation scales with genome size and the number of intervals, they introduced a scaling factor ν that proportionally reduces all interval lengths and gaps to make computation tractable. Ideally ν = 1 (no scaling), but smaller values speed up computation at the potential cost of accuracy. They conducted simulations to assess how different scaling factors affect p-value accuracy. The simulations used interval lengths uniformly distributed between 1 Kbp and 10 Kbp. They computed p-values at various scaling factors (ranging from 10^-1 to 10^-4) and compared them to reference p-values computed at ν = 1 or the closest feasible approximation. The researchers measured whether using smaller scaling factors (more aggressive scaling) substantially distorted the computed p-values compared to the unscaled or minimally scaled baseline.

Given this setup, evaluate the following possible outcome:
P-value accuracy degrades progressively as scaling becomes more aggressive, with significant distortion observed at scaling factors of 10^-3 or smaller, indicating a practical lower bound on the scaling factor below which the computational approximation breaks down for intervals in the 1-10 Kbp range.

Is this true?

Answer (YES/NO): NO